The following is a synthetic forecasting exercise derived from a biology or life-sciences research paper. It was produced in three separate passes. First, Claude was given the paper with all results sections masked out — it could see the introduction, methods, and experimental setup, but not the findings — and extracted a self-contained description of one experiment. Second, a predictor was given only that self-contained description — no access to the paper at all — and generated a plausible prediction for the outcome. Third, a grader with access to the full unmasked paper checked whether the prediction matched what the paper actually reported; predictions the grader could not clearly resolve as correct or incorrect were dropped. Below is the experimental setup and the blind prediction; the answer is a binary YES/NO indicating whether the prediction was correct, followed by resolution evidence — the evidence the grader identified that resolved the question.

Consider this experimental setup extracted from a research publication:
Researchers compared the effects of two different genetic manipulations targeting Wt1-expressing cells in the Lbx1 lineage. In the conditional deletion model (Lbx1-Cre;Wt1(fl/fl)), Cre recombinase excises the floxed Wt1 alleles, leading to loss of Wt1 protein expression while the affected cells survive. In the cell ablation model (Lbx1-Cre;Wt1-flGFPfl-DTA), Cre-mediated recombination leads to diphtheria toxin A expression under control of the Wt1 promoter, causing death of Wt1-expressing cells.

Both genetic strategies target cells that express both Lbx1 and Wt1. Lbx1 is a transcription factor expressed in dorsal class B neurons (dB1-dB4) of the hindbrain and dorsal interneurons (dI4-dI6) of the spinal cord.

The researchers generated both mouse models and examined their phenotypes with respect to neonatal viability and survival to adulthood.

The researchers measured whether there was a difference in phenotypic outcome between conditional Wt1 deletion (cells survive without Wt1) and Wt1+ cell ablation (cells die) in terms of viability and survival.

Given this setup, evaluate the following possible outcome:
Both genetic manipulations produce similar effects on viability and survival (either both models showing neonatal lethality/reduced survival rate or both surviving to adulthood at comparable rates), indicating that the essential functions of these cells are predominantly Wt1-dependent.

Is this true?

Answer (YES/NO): NO